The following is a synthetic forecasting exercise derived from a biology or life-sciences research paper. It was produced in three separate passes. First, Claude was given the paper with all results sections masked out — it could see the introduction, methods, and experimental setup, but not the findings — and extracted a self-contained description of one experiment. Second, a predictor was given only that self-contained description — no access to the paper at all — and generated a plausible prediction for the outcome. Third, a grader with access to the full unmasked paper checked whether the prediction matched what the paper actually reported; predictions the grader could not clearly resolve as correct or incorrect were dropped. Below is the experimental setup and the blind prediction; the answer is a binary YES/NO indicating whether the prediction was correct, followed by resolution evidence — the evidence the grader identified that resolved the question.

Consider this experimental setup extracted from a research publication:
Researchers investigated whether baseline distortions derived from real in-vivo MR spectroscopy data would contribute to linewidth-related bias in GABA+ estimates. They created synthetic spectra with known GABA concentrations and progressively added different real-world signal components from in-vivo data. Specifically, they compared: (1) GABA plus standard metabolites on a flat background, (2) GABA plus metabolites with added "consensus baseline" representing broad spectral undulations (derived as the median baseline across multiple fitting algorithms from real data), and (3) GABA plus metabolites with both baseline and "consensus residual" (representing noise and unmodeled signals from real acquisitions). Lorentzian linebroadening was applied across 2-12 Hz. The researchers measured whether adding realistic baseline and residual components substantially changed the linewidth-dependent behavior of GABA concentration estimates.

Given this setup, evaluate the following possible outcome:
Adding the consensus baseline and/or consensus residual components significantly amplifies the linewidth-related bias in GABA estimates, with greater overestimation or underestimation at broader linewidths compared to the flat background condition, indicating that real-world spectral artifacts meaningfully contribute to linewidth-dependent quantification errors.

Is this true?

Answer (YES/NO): NO